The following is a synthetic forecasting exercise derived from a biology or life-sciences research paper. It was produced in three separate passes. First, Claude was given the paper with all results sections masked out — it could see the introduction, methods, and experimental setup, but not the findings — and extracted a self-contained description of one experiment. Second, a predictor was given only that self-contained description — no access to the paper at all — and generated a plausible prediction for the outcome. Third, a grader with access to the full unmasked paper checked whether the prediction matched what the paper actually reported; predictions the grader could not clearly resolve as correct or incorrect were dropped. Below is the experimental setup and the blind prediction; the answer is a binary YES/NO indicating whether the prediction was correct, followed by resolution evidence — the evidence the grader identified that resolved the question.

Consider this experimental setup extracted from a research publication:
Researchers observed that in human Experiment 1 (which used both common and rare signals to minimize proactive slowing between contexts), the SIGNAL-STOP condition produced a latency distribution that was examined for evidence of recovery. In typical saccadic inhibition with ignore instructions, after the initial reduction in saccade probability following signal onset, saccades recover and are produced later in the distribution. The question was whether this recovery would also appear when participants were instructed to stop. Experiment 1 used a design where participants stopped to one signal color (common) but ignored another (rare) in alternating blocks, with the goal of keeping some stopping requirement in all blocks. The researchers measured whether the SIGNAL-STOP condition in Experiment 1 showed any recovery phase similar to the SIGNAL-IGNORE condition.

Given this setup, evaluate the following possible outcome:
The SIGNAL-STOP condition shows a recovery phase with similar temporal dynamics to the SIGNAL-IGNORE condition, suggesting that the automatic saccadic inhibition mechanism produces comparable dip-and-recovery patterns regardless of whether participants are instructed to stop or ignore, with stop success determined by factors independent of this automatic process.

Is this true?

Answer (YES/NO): NO